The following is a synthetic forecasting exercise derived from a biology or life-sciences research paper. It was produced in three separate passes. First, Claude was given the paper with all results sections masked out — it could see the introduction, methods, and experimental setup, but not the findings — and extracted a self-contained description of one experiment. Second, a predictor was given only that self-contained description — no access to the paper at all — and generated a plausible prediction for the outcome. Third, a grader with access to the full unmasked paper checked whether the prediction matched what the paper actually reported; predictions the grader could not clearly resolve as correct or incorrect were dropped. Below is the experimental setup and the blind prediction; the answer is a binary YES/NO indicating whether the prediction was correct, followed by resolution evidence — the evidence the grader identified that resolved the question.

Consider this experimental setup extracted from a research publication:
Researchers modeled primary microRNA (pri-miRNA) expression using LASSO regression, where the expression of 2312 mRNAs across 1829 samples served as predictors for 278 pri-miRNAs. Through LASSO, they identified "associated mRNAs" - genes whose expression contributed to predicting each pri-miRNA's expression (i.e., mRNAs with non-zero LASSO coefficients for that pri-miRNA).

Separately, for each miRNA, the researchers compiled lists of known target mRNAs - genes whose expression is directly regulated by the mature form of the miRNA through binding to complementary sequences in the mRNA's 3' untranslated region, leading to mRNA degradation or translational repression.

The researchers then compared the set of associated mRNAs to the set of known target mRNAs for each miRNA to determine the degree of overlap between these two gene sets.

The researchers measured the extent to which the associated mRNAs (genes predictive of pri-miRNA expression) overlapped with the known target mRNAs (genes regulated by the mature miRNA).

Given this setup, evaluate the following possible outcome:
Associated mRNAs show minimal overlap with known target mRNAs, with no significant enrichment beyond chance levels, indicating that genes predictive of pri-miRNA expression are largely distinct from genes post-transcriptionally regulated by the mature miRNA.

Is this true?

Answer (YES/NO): YES